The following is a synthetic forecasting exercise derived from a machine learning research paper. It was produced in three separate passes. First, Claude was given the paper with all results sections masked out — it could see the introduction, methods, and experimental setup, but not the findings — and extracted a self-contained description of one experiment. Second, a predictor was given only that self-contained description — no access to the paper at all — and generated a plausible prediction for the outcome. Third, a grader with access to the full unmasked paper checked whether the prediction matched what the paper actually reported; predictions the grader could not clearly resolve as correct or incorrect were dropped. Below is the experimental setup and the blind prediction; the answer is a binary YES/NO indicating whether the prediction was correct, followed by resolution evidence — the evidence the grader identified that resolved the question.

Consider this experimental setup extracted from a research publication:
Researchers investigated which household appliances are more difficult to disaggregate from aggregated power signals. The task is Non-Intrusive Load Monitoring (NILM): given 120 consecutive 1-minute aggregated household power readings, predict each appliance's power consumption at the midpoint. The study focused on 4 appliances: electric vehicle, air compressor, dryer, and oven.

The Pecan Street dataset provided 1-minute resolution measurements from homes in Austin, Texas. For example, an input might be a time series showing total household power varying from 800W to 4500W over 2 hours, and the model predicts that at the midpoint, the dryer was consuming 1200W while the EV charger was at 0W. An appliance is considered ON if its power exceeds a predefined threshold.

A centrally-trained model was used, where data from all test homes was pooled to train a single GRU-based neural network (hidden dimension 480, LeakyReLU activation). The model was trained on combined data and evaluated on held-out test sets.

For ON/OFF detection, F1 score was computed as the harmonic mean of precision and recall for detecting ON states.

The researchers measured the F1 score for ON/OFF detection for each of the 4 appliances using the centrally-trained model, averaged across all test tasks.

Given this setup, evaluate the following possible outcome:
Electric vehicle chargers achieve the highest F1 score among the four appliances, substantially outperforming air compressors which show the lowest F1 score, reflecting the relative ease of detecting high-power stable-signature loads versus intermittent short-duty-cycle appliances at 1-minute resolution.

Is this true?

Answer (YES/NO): NO